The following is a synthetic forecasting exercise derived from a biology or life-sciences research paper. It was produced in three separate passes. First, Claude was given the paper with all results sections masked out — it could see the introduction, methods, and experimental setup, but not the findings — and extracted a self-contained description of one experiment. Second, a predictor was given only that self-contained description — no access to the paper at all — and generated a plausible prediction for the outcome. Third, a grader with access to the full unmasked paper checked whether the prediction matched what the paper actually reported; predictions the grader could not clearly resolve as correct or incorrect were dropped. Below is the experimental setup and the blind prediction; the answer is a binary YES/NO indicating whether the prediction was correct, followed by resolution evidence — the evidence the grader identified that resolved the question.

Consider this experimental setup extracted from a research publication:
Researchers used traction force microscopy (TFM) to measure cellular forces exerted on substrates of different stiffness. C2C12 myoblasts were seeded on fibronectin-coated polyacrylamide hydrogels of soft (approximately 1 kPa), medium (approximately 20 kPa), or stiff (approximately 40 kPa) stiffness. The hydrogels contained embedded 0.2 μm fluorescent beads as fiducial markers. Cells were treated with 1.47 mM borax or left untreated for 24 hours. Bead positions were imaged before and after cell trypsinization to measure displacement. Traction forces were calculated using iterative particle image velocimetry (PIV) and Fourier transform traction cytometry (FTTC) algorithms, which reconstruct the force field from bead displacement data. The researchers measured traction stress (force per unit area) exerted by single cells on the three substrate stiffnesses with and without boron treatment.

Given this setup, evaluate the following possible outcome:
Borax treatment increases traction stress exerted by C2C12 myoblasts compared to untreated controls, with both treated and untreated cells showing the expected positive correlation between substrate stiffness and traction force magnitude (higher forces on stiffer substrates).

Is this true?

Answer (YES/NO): YES